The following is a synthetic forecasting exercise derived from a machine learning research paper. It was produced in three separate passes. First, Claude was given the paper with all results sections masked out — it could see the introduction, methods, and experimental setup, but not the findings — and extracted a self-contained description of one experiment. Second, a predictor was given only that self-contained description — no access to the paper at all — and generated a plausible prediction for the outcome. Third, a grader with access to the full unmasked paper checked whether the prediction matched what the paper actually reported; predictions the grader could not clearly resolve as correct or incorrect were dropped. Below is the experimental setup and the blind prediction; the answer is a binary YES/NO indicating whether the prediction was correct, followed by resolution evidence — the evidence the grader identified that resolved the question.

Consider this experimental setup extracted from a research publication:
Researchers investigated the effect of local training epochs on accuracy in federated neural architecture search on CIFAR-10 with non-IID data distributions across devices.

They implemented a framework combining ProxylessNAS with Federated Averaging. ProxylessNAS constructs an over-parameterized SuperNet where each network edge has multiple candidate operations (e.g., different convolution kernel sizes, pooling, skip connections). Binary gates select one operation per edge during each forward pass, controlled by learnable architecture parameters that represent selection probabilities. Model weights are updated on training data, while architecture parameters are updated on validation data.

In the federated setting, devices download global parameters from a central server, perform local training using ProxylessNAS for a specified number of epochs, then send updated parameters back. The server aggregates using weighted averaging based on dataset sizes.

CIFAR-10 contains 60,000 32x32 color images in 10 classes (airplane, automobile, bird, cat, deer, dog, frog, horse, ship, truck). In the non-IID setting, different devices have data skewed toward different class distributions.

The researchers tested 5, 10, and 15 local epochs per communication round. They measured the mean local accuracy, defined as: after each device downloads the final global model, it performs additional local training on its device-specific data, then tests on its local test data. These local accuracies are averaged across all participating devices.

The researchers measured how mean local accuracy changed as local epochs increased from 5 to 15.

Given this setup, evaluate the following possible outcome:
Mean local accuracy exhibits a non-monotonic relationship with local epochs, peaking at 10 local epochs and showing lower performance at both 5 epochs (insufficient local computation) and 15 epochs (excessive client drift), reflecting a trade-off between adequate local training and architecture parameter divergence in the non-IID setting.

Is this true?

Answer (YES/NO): NO